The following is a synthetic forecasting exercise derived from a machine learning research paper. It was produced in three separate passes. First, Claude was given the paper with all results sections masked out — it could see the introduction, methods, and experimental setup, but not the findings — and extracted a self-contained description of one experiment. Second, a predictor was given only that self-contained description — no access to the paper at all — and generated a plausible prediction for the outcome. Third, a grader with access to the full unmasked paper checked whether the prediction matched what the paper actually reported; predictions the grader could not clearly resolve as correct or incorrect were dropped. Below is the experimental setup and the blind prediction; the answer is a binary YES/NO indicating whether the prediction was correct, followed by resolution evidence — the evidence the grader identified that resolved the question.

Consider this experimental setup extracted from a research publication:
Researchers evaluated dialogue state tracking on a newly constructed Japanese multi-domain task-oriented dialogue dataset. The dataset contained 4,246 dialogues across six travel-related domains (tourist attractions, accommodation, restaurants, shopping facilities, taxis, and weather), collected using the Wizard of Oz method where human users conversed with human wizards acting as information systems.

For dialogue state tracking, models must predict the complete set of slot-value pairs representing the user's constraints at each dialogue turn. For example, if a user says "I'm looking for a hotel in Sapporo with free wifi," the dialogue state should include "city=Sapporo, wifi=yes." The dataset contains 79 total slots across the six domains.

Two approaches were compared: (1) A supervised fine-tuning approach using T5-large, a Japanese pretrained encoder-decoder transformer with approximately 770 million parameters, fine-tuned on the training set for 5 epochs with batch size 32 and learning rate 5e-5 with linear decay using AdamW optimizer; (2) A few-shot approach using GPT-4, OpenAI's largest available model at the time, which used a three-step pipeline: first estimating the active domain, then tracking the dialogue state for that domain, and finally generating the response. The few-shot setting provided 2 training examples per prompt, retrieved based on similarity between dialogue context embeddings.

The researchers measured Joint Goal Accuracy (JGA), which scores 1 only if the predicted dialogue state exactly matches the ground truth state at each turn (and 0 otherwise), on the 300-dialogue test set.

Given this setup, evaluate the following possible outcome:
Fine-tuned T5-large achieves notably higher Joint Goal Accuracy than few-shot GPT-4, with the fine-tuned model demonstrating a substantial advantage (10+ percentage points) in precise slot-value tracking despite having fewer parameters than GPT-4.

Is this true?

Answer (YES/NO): YES